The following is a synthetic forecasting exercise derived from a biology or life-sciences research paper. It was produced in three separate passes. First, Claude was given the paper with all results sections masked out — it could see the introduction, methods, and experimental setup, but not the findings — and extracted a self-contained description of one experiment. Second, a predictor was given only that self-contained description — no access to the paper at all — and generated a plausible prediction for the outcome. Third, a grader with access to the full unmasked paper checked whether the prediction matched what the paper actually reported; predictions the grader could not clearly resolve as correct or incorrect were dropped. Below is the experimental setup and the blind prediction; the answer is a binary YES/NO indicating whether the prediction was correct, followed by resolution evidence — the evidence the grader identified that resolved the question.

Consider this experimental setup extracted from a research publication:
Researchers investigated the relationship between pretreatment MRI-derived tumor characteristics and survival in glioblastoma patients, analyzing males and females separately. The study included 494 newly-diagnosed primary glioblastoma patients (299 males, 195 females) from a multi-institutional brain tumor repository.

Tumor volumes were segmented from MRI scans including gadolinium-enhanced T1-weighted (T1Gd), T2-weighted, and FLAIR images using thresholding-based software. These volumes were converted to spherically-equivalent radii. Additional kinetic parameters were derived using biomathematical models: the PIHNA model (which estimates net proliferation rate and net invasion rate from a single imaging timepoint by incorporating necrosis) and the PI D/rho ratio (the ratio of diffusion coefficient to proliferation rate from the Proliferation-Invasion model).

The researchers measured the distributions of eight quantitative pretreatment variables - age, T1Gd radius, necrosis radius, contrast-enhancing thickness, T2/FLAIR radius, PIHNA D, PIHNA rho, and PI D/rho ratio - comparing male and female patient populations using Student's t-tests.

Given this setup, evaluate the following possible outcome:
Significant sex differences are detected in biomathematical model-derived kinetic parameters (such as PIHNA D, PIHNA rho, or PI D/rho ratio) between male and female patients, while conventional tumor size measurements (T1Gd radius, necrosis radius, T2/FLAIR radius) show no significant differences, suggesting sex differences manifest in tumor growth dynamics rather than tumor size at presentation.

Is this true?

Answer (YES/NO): NO